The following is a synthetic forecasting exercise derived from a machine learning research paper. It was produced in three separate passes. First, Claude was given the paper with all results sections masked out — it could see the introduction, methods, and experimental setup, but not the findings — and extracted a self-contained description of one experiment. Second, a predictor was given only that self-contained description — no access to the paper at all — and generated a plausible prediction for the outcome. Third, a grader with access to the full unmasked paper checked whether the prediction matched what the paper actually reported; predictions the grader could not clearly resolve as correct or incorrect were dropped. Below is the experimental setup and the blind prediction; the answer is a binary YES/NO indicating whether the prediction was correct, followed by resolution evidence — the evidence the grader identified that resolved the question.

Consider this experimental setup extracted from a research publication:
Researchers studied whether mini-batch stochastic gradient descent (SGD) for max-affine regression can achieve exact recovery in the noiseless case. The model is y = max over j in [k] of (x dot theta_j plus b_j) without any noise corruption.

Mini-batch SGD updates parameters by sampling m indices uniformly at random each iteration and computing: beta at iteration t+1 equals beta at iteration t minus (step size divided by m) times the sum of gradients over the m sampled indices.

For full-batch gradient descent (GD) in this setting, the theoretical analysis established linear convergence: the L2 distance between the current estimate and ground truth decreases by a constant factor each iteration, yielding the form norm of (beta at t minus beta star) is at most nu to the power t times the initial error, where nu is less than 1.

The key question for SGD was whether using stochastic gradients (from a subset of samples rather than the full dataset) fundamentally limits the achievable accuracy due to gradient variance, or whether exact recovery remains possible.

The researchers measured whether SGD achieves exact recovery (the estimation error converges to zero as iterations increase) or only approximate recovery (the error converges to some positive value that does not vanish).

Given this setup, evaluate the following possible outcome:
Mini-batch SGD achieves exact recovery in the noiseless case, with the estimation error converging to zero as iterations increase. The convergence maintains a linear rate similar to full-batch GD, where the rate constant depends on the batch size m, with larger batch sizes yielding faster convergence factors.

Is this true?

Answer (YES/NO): YES